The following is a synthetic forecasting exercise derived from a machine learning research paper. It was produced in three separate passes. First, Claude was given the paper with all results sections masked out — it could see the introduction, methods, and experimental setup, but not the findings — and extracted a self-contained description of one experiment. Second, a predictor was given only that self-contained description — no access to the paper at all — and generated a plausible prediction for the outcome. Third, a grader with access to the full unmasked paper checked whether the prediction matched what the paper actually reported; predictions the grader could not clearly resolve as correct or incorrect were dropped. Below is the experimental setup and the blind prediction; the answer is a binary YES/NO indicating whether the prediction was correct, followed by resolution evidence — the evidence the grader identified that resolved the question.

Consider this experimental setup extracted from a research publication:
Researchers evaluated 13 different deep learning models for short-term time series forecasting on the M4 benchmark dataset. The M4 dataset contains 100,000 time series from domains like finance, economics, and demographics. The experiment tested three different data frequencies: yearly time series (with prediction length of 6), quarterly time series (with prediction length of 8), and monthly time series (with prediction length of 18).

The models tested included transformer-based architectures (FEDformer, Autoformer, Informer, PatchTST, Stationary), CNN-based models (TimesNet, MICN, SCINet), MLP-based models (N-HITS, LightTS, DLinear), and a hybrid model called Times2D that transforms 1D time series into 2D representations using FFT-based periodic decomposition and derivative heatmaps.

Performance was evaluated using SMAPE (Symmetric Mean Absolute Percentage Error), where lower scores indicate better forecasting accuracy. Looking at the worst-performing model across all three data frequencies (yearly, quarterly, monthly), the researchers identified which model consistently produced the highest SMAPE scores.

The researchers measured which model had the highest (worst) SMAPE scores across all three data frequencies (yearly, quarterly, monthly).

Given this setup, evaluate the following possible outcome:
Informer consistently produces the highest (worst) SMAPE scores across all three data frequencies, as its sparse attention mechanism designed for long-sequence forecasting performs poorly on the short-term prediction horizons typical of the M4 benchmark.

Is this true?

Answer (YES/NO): NO